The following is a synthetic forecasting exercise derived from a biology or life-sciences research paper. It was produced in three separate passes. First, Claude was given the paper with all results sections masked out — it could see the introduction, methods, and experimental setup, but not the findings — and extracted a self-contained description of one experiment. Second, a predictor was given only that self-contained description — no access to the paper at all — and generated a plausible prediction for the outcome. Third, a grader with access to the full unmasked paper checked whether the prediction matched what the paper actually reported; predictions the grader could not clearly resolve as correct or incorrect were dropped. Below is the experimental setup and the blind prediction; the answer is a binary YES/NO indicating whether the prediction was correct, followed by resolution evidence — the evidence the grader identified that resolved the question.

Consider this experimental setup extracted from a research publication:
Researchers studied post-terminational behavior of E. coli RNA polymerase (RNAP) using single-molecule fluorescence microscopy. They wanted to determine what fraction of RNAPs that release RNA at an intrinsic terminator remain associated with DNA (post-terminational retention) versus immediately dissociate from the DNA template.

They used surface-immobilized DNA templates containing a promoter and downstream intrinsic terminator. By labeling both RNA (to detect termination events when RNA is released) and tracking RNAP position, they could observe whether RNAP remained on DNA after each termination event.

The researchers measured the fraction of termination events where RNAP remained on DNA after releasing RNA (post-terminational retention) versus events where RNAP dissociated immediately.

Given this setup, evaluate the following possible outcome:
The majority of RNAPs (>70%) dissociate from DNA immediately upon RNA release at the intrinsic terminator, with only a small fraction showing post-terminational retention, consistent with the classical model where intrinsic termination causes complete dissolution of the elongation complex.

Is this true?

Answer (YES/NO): NO